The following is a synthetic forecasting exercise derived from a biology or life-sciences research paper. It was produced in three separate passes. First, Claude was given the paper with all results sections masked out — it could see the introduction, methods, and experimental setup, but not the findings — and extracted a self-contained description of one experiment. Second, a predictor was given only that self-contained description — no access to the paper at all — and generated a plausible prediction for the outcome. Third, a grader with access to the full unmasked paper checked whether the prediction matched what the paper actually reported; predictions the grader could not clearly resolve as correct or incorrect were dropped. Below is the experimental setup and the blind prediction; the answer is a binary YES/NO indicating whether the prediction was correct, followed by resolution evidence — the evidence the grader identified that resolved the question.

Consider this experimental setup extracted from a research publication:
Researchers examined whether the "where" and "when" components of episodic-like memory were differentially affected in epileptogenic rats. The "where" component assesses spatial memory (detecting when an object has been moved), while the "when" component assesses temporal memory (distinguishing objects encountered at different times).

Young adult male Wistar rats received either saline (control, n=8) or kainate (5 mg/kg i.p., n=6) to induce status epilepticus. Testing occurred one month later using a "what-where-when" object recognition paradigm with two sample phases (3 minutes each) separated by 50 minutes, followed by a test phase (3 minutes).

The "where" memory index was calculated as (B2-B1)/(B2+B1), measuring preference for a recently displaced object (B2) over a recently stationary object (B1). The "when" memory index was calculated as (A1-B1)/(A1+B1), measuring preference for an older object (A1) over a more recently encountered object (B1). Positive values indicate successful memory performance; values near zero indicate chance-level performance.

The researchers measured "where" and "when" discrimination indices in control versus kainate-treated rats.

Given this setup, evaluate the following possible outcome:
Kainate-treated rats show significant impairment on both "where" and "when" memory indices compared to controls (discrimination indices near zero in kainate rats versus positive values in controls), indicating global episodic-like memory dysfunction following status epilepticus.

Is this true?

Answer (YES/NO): YES